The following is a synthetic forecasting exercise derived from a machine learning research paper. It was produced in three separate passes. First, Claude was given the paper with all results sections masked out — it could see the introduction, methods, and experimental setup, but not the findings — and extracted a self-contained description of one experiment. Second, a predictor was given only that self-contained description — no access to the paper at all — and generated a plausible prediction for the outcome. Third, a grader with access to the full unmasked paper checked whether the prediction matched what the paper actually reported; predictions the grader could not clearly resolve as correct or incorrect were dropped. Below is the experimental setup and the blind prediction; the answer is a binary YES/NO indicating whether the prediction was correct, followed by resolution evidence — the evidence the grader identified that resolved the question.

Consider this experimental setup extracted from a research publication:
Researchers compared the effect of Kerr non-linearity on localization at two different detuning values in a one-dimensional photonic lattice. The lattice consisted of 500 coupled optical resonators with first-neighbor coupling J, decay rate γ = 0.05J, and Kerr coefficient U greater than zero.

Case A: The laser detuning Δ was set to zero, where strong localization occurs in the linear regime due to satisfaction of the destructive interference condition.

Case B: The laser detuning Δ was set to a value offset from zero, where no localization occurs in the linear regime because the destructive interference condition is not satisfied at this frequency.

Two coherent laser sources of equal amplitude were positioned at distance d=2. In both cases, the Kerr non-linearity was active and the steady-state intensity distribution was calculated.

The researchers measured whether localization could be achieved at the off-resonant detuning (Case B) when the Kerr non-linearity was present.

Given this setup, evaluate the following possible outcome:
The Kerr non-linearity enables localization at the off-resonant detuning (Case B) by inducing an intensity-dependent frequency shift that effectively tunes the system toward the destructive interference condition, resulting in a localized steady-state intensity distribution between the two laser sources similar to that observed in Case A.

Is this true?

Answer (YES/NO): YES